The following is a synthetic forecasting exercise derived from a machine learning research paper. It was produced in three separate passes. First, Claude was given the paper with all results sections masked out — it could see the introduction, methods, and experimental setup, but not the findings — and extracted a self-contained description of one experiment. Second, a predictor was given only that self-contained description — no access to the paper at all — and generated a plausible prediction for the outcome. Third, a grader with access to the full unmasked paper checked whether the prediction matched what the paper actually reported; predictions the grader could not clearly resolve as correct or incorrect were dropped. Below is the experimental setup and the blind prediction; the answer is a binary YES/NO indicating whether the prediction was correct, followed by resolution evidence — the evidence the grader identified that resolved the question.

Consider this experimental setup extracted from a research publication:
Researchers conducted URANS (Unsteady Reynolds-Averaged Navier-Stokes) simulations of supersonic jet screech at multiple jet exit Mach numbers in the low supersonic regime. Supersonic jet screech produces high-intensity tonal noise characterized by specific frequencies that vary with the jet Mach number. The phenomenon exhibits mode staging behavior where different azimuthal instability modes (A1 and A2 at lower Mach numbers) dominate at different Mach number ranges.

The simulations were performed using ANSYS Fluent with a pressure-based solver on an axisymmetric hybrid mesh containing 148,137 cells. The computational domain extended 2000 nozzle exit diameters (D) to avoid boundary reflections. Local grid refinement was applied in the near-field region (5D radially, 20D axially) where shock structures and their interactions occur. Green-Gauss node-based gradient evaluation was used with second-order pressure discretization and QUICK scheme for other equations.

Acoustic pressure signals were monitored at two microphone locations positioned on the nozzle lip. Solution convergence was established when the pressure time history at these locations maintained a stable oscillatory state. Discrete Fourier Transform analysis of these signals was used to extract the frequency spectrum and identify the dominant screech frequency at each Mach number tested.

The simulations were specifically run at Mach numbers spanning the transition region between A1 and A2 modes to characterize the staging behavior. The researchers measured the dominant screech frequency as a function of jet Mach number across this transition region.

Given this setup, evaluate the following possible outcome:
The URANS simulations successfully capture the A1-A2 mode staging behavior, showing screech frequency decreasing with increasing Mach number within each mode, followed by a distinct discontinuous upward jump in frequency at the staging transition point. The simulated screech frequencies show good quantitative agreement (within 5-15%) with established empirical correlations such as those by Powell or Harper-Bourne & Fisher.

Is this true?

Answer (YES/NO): NO